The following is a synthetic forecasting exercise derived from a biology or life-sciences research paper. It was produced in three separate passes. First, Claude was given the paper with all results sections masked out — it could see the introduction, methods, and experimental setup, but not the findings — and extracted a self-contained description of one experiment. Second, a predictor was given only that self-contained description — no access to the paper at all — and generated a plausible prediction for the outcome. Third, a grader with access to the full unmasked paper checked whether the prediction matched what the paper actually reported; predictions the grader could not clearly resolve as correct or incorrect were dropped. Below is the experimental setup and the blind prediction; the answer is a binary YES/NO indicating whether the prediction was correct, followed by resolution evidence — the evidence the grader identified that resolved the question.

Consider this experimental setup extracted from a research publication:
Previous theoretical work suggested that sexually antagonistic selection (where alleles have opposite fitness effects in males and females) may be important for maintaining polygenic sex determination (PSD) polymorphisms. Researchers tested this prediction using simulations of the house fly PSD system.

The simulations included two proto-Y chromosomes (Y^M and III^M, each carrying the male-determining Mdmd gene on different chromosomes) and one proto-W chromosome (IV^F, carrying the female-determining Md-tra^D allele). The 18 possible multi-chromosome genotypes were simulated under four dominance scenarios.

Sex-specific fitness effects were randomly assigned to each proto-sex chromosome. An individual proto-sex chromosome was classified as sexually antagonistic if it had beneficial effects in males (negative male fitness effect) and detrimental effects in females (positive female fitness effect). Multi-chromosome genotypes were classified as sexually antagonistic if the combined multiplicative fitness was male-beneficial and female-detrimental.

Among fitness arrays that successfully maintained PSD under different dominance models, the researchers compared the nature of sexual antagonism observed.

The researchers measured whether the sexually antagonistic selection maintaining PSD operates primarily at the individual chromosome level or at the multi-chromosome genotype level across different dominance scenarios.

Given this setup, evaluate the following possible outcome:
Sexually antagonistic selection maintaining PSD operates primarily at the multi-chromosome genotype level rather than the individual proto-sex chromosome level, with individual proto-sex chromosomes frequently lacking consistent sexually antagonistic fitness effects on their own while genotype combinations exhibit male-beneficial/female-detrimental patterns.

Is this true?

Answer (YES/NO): NO